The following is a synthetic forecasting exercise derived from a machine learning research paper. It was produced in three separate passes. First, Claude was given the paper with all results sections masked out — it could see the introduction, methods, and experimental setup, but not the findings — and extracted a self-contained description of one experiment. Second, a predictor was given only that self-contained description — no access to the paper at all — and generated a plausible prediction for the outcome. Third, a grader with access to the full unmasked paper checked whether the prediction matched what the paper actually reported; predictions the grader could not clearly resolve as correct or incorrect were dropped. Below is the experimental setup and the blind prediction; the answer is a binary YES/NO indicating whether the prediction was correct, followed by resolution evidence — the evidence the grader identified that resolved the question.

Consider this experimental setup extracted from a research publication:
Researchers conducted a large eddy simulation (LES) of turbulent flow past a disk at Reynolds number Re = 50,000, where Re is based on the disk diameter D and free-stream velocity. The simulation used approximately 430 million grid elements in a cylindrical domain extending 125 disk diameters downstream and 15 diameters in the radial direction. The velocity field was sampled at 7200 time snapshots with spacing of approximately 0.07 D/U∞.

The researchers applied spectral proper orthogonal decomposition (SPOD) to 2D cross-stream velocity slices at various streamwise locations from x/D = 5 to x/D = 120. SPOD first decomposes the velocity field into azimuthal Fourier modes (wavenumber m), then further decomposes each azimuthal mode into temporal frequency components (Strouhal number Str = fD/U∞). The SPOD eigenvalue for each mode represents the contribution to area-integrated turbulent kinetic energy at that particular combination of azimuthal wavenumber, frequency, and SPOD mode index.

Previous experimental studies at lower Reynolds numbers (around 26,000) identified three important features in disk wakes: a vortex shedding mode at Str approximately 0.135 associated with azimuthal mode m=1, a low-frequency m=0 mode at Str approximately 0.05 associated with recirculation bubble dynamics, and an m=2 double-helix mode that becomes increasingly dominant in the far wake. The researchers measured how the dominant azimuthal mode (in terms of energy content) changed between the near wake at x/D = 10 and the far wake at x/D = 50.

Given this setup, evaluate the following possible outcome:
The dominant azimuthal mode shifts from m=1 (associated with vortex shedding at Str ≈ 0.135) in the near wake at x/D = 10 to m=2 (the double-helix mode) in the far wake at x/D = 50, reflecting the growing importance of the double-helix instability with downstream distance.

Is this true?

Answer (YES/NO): NO